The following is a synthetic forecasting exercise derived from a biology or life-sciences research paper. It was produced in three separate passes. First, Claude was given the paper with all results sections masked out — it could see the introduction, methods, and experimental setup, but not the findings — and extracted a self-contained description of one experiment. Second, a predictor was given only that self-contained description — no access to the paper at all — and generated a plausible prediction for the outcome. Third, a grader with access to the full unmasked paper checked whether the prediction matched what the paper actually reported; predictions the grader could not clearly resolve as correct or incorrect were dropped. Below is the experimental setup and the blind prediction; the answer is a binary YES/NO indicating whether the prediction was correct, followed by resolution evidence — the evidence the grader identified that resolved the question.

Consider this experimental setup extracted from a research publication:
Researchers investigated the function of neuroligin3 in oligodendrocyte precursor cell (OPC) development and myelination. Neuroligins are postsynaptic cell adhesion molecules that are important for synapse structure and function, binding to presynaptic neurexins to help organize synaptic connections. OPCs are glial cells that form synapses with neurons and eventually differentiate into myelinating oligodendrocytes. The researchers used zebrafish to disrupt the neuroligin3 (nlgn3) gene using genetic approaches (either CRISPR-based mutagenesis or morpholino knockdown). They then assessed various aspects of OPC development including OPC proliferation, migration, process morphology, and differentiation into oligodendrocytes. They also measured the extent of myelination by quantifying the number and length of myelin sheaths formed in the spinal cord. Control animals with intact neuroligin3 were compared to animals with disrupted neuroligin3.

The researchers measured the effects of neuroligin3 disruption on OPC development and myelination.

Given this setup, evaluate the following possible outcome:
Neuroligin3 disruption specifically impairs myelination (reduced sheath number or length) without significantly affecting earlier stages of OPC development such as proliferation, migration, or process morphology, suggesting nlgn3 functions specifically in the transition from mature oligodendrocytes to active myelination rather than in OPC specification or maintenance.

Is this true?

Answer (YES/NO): NO